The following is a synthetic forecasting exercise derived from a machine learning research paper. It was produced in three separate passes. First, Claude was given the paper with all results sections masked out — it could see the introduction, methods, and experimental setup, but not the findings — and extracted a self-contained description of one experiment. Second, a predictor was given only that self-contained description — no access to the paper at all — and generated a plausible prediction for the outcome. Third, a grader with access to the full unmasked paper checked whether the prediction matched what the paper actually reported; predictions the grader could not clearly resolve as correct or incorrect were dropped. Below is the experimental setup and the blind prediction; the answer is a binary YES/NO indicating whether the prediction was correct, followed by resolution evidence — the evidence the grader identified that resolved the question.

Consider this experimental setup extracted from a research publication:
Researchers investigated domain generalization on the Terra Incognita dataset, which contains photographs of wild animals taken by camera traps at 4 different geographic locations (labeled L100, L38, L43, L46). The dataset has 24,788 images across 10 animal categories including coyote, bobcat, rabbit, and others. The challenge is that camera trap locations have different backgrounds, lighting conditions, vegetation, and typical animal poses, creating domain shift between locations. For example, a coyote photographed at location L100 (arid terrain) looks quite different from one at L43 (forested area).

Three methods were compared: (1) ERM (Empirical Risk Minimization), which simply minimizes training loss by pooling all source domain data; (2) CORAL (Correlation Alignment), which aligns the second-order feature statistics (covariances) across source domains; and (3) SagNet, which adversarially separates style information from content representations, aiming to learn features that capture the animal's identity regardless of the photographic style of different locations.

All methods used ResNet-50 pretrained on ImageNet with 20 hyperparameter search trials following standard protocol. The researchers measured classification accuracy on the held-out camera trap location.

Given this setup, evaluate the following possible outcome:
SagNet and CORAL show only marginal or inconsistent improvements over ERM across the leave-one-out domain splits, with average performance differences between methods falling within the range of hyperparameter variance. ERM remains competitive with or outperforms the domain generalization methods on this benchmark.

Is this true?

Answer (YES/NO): NO